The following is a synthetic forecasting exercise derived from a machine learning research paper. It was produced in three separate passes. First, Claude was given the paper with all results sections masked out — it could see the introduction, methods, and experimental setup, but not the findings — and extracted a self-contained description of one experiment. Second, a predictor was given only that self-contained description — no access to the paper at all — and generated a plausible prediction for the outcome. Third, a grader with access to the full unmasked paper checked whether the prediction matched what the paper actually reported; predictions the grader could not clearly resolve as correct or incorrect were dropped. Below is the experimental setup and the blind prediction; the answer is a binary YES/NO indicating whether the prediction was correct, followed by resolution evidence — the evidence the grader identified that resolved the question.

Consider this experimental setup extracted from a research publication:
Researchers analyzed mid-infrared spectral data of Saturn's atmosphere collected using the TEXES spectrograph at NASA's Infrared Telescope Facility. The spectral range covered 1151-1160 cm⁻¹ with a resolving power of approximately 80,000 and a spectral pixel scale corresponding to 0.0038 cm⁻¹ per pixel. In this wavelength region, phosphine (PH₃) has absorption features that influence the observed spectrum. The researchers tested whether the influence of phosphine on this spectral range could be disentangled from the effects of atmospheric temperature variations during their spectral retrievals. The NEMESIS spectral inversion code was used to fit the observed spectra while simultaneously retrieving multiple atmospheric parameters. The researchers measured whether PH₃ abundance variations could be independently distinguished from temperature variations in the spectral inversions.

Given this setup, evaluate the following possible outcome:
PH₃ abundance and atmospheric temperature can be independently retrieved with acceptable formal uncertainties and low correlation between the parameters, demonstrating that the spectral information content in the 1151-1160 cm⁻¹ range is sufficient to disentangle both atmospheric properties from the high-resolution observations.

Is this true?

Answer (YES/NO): NO